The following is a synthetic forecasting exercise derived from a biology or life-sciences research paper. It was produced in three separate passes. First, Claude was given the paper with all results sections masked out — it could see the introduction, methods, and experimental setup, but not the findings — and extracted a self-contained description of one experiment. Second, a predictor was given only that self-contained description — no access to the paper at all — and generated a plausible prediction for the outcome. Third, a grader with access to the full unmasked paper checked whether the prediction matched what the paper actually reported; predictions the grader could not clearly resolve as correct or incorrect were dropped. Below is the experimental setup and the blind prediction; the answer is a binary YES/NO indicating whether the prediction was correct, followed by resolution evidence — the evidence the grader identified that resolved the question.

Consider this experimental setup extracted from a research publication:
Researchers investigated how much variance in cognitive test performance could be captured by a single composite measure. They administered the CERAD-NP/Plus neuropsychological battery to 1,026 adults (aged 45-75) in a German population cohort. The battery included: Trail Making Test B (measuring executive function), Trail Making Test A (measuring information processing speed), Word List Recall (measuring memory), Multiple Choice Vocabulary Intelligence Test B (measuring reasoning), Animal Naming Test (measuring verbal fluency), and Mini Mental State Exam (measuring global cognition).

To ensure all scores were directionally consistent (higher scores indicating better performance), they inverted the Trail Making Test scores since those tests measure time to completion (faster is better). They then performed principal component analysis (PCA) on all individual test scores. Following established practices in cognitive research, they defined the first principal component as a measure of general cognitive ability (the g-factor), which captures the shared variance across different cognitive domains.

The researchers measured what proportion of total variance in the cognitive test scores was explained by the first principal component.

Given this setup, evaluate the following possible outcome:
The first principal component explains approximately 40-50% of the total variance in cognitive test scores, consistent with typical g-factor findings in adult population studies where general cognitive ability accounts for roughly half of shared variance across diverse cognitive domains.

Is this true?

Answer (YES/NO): YES